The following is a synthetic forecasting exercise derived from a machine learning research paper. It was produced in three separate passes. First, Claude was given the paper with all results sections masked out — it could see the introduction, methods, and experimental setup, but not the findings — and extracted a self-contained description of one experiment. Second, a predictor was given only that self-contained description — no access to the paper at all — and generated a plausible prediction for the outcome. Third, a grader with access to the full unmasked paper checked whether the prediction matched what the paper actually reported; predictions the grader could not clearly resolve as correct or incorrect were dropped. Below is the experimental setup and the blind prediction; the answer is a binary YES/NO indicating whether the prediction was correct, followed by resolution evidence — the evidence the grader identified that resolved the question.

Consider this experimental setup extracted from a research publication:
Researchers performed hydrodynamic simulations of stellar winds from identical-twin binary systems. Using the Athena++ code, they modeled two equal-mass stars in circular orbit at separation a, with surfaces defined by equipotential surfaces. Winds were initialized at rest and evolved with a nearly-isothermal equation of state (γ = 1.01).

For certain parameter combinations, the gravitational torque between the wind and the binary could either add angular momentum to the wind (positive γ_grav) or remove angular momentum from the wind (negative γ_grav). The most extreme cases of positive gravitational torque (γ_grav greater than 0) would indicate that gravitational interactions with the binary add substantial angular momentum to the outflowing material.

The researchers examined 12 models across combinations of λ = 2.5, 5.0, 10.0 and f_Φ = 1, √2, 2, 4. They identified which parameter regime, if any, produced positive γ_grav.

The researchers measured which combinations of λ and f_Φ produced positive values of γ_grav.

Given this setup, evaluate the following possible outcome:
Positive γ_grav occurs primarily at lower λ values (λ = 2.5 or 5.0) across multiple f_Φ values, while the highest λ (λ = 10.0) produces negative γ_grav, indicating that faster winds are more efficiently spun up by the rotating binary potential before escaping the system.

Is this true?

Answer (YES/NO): NO